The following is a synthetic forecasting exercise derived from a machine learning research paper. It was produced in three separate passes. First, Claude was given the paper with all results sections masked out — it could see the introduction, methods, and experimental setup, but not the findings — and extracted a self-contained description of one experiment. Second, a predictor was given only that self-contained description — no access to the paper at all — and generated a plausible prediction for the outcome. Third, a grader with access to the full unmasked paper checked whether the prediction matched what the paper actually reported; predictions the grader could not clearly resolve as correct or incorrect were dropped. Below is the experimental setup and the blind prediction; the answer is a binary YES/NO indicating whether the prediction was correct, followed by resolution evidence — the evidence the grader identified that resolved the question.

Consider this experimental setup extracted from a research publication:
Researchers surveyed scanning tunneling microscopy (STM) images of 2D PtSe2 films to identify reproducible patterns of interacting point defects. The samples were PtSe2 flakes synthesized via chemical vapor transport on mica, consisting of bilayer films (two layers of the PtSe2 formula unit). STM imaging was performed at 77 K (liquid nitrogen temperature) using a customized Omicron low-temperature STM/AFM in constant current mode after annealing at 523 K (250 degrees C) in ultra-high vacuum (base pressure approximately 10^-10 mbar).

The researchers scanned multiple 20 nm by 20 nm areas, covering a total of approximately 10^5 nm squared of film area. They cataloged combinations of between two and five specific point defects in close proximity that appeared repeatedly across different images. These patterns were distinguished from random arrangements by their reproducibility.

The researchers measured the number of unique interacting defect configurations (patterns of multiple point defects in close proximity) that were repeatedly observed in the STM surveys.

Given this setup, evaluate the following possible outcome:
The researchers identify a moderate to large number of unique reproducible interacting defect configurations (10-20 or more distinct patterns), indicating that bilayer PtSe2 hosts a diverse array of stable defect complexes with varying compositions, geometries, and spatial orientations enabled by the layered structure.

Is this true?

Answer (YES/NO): YES